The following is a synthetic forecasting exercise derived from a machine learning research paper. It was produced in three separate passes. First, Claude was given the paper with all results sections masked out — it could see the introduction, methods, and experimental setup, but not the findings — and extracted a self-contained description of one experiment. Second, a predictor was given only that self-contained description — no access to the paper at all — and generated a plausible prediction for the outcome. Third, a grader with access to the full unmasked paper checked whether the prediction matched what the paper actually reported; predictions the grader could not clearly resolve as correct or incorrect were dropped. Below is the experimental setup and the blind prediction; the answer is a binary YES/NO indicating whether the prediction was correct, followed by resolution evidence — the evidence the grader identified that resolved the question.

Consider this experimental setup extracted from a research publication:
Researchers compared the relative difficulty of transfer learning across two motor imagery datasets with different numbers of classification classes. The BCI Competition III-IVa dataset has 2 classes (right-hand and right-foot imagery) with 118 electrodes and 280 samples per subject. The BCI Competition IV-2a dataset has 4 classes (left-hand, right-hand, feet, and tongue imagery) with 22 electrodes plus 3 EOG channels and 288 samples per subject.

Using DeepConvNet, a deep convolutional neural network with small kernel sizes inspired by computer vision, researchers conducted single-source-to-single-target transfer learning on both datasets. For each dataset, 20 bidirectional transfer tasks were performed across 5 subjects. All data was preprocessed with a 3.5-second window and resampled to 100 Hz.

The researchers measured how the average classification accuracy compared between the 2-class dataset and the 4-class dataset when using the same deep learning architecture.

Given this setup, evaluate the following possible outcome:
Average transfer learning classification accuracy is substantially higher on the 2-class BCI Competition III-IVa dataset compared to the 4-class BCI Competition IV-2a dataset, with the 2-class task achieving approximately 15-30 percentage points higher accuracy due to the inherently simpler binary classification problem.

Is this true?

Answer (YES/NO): YES